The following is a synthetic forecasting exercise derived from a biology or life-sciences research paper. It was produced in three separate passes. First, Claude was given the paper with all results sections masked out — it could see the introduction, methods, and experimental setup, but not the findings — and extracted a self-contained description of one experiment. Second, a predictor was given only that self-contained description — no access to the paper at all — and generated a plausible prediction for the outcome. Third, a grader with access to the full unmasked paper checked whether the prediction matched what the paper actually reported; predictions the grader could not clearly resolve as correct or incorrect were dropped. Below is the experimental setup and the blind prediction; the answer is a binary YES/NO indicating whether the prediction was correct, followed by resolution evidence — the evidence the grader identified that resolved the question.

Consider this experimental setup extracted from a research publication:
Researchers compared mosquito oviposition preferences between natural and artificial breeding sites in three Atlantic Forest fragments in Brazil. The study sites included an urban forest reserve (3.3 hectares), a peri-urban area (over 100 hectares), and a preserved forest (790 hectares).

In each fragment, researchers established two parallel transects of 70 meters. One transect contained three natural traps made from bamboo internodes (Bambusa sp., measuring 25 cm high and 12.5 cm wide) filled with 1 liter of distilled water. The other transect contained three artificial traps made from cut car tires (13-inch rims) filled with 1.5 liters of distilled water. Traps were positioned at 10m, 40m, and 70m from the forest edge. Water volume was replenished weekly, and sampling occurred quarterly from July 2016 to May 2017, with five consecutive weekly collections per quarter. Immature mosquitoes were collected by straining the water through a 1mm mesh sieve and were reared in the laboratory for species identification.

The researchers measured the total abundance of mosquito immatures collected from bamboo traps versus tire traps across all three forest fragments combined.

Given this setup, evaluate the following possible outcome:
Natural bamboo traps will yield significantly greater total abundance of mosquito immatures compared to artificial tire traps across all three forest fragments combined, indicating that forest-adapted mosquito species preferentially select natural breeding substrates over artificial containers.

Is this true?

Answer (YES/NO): NO